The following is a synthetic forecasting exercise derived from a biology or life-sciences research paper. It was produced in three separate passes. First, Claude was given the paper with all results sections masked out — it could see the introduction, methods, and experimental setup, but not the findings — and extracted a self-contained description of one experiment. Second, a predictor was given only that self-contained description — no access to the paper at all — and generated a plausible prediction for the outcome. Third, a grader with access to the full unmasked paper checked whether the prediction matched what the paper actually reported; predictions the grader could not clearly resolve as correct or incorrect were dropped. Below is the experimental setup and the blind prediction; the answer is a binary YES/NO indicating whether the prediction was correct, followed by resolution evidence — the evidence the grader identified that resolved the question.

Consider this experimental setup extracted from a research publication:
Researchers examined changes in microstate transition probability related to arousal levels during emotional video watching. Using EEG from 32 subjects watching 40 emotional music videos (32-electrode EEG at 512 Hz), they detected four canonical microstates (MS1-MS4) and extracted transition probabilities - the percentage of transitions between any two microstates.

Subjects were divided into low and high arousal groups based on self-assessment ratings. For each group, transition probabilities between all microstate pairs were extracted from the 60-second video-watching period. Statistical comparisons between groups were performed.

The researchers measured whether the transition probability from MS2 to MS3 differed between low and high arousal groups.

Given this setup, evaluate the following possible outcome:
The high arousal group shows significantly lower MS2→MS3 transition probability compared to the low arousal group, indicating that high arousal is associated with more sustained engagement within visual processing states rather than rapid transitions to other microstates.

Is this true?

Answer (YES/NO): NO